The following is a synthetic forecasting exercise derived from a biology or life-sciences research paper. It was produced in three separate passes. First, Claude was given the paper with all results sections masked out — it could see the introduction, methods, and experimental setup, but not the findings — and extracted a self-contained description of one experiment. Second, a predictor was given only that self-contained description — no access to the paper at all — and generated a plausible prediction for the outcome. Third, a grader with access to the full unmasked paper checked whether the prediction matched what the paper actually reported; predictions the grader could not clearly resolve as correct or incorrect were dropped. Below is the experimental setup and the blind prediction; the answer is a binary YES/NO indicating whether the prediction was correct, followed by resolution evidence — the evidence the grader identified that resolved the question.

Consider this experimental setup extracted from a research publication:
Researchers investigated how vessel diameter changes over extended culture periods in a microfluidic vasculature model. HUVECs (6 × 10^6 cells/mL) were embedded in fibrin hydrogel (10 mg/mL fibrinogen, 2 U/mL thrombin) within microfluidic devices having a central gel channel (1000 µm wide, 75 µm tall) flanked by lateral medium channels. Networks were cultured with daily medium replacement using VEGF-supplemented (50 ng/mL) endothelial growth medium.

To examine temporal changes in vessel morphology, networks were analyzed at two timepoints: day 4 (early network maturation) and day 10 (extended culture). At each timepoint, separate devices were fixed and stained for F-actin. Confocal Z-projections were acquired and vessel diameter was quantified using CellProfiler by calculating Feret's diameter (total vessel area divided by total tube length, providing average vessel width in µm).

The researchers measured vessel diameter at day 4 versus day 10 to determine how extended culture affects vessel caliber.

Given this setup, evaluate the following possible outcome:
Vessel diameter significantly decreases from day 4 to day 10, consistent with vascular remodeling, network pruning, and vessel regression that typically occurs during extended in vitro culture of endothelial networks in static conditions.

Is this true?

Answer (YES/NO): NO